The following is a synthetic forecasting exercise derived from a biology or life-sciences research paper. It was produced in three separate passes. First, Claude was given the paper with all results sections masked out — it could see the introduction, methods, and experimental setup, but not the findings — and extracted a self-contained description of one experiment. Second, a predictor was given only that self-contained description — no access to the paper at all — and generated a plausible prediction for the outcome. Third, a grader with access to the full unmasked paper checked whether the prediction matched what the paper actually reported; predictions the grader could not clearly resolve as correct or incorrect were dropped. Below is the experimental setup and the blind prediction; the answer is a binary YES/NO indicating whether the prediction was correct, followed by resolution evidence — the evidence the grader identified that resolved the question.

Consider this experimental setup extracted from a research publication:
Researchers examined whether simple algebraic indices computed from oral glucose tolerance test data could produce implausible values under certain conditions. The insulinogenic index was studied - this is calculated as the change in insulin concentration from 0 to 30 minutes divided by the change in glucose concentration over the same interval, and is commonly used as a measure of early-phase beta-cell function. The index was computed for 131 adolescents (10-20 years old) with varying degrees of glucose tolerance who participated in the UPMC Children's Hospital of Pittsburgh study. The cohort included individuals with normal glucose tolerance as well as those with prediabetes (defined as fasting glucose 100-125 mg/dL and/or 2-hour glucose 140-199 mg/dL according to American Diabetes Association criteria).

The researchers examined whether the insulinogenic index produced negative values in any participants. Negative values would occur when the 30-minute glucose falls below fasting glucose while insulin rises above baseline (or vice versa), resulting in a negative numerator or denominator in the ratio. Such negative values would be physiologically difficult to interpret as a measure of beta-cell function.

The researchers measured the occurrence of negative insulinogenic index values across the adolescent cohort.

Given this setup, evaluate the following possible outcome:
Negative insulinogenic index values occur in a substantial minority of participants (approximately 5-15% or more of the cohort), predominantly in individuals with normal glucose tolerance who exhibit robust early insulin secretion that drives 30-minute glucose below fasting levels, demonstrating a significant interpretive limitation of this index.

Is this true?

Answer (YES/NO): NO